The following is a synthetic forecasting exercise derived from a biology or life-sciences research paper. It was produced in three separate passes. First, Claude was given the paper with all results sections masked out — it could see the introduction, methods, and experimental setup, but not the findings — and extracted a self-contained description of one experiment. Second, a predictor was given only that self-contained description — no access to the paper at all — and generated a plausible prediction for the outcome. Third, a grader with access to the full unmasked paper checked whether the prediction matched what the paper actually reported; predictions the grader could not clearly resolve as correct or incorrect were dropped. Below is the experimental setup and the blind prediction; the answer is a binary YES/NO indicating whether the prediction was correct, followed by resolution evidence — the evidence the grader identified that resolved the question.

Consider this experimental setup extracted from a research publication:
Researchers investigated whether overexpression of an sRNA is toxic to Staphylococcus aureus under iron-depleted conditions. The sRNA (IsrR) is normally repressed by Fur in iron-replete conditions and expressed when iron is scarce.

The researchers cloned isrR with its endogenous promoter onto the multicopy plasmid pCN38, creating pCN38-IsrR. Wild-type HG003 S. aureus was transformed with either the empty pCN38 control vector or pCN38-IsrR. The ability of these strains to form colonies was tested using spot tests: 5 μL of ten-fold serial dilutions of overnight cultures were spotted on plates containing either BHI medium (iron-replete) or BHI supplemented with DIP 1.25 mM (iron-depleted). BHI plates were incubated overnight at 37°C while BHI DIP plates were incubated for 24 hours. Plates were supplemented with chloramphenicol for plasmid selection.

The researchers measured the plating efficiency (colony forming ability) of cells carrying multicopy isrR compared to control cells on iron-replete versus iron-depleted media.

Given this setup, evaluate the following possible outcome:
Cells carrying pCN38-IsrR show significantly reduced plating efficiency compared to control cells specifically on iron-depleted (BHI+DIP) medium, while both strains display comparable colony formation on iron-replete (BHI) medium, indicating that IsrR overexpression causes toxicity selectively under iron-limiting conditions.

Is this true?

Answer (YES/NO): YES